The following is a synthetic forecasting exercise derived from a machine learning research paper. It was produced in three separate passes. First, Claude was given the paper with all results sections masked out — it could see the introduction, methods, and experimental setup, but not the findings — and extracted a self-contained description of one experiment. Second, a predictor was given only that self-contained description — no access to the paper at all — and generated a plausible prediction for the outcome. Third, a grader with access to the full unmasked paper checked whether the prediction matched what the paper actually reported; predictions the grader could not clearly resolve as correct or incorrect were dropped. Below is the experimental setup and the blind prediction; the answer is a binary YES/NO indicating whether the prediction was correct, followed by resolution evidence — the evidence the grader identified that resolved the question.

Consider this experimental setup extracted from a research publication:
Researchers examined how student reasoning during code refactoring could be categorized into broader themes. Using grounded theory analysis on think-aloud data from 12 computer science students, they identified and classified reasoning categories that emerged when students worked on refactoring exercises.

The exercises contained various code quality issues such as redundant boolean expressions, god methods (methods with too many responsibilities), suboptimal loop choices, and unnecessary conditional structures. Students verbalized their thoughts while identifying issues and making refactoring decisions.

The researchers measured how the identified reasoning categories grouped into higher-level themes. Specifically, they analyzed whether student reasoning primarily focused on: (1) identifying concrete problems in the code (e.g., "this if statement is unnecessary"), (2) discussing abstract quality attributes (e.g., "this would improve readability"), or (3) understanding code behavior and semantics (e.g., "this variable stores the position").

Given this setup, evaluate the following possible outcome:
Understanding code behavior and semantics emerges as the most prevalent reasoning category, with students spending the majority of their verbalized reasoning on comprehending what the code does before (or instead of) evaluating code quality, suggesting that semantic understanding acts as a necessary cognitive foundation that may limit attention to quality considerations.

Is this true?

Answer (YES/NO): NO